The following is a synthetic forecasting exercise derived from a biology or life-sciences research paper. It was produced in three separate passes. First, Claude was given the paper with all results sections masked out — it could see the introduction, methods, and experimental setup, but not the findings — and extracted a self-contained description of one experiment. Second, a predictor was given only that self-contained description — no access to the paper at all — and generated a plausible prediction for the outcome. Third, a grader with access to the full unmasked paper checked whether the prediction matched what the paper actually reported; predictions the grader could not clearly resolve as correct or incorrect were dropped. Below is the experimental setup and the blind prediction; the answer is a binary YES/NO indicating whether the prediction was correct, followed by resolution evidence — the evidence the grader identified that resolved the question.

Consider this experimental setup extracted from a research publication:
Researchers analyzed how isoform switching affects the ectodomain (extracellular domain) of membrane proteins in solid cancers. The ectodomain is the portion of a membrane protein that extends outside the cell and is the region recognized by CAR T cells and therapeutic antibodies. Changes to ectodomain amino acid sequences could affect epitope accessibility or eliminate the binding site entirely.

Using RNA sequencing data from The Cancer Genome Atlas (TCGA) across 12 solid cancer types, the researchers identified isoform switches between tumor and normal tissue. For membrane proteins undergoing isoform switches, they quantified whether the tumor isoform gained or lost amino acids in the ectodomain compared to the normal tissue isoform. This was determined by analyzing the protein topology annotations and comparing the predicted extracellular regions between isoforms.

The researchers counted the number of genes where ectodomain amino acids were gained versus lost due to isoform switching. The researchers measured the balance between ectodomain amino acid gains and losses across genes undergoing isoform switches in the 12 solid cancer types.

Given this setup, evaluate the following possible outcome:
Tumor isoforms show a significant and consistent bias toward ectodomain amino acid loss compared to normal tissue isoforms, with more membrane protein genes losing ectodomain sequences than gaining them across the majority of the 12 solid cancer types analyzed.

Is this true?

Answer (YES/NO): YES